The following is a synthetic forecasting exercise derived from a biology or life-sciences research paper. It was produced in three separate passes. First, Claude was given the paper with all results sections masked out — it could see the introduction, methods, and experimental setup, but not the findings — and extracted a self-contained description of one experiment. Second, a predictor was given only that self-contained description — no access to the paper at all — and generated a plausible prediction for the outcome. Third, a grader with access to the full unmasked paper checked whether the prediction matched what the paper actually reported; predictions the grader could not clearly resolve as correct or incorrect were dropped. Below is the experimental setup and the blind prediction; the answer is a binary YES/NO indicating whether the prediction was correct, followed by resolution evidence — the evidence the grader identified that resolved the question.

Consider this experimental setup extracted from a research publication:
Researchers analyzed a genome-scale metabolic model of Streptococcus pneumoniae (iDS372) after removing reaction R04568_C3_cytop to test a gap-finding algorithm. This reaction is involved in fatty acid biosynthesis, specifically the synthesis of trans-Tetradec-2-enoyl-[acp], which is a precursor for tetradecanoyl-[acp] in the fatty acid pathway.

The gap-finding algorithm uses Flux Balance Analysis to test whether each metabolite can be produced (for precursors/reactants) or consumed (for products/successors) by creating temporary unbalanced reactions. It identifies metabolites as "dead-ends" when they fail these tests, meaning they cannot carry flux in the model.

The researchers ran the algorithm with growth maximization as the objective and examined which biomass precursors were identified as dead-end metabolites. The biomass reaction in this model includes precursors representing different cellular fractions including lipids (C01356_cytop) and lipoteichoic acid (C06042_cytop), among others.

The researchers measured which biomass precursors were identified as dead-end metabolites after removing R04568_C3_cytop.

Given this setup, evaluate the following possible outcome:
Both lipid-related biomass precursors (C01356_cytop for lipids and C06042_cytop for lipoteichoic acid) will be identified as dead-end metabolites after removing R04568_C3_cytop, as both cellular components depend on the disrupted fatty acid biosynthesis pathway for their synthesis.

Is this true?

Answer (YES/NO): YES